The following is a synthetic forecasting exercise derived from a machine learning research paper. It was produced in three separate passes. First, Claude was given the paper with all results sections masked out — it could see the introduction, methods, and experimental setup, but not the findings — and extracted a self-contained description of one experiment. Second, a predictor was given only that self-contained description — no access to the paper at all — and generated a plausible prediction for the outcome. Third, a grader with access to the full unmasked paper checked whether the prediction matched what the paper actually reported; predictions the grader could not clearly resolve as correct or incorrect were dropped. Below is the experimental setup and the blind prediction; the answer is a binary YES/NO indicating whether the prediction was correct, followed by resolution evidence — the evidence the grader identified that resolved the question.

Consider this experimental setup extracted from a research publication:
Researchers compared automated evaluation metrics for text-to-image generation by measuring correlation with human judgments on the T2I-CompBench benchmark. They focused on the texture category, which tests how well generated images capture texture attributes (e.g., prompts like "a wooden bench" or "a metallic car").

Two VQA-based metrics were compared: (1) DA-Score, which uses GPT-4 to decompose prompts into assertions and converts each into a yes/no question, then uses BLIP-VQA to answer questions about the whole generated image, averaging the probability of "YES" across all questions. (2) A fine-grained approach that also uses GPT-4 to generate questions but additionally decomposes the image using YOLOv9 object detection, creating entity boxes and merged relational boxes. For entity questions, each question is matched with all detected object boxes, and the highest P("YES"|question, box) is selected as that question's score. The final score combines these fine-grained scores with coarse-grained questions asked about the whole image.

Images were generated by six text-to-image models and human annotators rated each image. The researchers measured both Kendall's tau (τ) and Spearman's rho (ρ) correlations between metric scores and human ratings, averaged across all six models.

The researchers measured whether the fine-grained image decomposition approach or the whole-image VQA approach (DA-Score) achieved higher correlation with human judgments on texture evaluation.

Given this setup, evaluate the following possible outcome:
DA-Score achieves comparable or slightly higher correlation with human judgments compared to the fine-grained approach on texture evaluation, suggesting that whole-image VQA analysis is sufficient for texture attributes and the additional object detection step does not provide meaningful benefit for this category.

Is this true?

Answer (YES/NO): YES